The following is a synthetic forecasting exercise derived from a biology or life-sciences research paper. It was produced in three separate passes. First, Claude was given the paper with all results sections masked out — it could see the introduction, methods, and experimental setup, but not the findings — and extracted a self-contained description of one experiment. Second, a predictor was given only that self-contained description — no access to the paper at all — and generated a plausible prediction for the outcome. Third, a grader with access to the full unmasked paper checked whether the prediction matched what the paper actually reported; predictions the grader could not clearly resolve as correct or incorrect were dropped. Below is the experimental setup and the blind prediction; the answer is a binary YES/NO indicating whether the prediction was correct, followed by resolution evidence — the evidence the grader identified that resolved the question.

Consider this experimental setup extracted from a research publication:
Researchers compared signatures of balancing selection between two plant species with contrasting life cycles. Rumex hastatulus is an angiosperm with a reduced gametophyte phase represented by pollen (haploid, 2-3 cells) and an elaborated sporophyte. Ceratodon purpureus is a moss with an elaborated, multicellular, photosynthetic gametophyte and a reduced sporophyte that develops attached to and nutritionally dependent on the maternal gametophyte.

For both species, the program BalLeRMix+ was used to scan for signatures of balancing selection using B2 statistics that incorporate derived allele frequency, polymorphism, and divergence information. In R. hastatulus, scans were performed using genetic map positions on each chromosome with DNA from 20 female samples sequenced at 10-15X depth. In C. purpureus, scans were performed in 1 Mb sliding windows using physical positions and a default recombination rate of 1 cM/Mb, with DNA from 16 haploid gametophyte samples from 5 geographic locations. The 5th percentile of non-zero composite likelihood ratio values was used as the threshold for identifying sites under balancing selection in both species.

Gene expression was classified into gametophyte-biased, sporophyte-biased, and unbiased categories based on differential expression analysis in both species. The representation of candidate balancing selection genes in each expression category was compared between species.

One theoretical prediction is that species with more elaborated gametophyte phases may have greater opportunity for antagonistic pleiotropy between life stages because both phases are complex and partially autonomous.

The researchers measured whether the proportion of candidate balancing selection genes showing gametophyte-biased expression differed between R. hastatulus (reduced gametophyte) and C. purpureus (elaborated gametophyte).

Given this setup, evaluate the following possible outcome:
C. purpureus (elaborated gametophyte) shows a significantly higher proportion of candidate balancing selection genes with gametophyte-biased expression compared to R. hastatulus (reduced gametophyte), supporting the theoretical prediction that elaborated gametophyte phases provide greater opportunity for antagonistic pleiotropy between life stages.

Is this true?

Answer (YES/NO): NO